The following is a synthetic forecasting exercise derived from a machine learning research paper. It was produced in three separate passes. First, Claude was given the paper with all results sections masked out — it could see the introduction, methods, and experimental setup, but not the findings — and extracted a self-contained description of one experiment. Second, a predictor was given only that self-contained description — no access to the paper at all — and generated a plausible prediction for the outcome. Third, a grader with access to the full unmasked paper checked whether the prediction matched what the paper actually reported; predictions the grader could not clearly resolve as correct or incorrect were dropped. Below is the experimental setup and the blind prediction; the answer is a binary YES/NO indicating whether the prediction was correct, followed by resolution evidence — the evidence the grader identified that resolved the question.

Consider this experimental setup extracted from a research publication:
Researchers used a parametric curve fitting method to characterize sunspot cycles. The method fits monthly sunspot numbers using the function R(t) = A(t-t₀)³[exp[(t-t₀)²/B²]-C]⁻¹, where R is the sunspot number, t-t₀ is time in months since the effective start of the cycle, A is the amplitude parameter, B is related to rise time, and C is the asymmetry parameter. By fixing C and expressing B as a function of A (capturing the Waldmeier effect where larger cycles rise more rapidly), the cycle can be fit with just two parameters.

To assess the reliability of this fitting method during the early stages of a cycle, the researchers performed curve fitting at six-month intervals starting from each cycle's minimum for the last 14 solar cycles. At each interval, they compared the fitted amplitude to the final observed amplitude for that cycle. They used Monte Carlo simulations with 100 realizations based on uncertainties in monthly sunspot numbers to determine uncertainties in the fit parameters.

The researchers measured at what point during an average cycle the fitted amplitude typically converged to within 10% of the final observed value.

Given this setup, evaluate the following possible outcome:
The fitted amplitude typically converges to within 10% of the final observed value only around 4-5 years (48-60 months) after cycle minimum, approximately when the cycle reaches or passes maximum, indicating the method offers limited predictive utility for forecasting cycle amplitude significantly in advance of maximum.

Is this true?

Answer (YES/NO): NO